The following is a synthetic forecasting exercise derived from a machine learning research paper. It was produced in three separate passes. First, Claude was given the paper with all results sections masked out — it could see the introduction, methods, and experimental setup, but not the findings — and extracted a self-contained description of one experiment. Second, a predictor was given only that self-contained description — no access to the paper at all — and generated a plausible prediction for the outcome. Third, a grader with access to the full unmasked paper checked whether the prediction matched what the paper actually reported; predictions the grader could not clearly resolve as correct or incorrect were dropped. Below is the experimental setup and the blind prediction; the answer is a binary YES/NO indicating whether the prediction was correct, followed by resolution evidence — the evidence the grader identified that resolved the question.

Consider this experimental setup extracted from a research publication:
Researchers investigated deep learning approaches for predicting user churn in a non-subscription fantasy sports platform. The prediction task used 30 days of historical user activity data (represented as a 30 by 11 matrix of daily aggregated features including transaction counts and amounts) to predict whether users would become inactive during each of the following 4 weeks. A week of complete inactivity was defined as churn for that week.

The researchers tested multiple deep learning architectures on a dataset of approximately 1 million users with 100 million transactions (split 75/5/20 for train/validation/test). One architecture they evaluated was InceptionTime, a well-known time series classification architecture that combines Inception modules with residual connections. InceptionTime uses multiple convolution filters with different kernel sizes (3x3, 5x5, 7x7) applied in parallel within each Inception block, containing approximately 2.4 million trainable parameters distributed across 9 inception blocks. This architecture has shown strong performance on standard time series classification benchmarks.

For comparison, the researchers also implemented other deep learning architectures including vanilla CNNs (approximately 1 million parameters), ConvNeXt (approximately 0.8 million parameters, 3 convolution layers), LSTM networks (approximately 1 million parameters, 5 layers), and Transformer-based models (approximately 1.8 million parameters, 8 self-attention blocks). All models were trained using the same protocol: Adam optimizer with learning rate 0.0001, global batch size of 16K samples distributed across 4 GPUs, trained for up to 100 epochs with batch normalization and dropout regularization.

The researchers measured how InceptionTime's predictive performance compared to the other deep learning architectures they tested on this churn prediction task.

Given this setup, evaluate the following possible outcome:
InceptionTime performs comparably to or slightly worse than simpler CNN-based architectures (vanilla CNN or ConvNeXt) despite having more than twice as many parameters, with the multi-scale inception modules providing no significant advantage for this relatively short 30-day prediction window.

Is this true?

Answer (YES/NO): NO